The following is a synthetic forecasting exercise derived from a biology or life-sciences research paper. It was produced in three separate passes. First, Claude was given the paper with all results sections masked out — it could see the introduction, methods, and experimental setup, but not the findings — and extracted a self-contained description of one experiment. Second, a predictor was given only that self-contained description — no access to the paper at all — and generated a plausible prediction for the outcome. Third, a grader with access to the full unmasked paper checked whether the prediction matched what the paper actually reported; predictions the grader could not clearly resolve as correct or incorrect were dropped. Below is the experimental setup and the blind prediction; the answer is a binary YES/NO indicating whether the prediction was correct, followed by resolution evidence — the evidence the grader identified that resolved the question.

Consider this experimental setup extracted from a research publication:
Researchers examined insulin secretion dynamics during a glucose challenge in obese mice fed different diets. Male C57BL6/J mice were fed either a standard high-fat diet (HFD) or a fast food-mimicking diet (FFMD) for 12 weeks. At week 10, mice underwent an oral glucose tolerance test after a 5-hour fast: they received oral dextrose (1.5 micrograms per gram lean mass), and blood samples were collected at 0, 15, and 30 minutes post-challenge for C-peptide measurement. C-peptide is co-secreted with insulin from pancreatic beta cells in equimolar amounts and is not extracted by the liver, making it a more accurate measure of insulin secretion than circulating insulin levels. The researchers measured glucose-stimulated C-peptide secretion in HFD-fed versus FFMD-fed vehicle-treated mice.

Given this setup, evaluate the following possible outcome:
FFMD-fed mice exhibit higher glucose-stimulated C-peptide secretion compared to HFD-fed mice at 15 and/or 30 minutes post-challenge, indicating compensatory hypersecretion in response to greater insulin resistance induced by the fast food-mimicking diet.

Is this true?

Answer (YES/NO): YES